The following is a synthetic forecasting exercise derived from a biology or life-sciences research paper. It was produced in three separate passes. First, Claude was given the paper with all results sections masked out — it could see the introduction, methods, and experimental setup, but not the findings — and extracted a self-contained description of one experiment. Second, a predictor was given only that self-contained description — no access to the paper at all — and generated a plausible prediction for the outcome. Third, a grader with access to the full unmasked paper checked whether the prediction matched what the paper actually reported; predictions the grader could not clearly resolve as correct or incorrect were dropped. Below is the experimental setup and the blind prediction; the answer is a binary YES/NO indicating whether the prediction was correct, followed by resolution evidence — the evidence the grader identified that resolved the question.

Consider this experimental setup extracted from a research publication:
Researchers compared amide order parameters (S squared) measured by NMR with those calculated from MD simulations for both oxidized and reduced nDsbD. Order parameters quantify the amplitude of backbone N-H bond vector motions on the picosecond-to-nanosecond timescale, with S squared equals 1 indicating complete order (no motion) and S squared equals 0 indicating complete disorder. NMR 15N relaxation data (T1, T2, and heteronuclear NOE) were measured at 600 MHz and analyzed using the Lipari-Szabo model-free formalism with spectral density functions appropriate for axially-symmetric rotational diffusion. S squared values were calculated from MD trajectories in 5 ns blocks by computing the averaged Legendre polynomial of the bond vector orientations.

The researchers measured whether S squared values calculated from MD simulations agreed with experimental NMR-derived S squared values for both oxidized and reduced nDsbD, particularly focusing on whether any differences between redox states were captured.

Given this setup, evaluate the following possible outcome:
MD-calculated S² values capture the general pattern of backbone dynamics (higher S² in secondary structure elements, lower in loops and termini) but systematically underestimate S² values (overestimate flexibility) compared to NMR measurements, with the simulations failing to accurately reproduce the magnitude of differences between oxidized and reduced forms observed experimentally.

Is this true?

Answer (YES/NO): NO